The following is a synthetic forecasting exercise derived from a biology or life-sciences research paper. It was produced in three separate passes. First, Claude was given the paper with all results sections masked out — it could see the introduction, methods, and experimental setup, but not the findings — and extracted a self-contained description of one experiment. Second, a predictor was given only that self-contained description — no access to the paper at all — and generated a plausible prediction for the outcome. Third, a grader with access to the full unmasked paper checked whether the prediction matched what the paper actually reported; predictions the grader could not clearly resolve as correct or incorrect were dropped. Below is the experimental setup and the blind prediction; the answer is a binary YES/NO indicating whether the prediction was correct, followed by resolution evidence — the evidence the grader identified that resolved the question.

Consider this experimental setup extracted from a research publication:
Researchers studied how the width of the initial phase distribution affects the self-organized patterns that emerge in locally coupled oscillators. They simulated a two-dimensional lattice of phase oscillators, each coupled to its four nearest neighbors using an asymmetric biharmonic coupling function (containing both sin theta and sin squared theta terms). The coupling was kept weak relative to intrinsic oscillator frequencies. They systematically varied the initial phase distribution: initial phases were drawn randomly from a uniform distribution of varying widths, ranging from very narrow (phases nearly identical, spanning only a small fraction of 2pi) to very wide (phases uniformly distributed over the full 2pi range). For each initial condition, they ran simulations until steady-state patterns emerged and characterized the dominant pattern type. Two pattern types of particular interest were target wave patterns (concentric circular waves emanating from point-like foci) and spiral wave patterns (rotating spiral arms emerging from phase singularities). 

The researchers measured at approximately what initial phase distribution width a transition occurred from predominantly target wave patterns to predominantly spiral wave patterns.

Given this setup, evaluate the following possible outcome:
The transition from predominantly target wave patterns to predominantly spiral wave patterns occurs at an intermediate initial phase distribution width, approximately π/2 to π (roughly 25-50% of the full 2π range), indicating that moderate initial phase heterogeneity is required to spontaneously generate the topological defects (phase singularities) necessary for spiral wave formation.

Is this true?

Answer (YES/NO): NO